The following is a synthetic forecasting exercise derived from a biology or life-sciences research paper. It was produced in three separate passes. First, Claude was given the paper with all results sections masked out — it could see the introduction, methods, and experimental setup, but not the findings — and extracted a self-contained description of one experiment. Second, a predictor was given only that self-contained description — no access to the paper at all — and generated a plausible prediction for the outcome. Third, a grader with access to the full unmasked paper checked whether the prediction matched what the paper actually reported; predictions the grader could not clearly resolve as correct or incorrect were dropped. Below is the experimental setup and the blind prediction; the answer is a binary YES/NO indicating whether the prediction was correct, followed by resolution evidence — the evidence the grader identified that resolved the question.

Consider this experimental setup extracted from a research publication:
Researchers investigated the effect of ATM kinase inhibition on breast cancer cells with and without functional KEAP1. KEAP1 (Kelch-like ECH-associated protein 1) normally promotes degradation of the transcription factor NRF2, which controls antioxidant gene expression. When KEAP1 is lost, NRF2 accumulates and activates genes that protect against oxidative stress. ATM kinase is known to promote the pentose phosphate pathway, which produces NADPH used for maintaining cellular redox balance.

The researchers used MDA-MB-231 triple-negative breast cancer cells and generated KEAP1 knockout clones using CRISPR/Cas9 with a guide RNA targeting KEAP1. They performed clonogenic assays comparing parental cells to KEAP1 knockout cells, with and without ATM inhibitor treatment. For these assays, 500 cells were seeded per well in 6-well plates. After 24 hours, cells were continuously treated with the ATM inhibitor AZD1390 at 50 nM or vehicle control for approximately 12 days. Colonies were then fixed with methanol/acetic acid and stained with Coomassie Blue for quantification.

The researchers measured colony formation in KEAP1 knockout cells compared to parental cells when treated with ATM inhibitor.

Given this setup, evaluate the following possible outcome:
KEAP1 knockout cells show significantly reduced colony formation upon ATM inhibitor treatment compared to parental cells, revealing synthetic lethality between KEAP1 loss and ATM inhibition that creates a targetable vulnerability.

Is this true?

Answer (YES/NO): YES